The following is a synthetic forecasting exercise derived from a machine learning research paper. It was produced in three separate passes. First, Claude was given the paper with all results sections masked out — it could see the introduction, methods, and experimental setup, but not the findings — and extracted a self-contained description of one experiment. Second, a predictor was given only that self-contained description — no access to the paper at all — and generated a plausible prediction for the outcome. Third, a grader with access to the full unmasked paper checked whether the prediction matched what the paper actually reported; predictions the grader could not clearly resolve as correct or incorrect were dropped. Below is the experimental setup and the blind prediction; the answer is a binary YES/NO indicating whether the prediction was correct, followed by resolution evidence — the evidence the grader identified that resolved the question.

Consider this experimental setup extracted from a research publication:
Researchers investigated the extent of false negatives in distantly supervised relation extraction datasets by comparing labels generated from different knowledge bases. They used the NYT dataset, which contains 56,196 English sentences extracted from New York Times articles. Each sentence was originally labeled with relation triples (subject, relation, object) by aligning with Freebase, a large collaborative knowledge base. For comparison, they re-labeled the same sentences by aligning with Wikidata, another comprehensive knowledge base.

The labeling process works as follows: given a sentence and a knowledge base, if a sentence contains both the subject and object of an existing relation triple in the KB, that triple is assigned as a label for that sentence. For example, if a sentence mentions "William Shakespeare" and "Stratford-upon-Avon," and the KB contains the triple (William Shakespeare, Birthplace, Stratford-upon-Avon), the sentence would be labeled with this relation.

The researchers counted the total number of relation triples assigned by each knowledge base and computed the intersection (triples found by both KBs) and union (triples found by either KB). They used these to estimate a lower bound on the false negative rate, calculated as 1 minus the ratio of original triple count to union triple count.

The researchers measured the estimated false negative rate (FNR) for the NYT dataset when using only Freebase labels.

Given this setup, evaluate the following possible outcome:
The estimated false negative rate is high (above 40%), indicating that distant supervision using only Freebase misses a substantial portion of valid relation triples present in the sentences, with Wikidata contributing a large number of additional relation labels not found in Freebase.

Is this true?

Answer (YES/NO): NO